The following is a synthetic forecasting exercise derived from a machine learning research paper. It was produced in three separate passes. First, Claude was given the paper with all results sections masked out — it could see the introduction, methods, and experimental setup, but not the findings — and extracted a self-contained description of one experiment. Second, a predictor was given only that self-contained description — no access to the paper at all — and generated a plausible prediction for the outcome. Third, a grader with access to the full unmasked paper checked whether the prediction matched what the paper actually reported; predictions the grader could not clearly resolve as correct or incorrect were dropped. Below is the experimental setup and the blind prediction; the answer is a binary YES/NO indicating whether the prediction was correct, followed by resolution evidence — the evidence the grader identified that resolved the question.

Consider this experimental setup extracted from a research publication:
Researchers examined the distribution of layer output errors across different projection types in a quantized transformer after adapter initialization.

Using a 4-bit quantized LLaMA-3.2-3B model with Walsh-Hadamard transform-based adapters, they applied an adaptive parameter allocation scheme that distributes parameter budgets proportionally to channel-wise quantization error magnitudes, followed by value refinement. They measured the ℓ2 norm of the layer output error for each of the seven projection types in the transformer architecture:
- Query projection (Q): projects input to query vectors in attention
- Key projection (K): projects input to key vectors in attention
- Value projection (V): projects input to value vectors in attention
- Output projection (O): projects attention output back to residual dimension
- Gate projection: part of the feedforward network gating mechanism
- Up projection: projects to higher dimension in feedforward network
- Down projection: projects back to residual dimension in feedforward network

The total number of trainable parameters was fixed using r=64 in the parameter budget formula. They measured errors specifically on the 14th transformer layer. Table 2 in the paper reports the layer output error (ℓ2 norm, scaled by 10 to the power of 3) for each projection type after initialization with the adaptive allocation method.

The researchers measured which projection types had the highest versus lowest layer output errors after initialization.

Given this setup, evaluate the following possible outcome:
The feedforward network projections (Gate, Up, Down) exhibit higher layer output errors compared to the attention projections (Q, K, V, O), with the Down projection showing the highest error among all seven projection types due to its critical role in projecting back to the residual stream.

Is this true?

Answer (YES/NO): NO